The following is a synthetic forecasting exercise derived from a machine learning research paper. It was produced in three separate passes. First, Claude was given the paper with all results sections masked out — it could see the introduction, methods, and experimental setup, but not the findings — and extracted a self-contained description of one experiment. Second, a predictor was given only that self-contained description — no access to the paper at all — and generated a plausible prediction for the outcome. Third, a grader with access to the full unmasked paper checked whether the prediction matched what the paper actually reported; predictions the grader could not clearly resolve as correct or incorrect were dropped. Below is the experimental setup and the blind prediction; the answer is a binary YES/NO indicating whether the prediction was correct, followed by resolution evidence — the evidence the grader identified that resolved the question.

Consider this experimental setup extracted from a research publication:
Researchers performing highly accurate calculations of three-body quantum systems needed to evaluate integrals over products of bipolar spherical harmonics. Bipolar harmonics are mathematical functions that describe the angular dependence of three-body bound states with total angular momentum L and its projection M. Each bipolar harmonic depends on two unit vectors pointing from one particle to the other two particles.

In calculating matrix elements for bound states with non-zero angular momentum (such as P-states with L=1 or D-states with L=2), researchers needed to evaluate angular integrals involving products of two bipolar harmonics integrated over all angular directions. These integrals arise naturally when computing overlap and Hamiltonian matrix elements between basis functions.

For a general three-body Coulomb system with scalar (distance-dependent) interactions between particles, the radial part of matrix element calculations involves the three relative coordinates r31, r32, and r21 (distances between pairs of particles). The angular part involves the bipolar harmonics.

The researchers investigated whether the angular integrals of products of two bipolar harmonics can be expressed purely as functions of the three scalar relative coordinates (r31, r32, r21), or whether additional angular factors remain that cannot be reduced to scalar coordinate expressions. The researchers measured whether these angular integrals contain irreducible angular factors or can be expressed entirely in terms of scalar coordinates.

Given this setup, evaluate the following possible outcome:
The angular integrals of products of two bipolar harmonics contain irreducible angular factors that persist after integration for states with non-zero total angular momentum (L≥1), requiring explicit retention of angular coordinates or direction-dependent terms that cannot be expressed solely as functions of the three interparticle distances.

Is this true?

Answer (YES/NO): NO